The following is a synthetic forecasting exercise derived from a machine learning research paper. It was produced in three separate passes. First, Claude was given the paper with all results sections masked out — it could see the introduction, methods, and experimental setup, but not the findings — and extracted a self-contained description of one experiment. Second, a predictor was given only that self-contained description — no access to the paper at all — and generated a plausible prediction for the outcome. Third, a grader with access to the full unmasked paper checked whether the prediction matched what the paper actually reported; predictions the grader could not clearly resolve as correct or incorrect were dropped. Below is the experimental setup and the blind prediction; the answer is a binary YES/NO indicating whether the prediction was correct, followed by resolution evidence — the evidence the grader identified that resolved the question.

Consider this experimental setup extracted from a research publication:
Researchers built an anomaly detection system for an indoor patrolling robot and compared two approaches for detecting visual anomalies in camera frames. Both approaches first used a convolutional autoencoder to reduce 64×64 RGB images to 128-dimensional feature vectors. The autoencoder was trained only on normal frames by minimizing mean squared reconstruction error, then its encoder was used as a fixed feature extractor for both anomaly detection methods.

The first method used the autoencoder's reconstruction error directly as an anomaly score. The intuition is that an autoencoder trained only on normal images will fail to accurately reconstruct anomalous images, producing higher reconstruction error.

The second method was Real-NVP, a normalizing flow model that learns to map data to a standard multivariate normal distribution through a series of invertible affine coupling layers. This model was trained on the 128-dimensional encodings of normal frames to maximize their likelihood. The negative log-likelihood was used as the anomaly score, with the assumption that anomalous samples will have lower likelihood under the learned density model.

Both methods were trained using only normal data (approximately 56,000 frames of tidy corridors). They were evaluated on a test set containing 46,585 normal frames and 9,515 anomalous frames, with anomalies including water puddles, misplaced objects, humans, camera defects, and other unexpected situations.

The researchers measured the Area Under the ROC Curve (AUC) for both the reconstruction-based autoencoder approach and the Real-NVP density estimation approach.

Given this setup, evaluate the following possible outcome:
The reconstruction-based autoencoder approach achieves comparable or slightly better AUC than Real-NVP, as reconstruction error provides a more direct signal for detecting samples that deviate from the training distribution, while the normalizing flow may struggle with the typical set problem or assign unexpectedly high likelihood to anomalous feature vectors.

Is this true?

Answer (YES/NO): NO